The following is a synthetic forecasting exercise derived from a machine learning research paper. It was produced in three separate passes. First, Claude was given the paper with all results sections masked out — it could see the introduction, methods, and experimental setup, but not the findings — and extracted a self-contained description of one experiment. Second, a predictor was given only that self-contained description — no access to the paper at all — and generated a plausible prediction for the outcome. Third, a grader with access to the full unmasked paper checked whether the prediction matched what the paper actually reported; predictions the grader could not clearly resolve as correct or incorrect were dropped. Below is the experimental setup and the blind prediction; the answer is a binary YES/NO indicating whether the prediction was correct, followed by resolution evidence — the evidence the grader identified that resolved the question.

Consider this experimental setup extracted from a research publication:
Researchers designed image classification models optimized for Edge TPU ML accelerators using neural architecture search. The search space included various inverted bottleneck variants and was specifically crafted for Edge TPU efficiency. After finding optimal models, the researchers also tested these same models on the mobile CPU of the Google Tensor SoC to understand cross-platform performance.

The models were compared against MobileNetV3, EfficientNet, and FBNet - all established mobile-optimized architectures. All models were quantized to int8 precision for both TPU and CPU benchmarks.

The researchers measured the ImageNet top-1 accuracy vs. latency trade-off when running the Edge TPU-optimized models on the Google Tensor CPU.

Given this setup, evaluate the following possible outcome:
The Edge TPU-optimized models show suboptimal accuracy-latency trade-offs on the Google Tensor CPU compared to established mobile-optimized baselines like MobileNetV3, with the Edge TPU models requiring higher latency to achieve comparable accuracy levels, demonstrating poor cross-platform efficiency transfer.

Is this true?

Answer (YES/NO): NO